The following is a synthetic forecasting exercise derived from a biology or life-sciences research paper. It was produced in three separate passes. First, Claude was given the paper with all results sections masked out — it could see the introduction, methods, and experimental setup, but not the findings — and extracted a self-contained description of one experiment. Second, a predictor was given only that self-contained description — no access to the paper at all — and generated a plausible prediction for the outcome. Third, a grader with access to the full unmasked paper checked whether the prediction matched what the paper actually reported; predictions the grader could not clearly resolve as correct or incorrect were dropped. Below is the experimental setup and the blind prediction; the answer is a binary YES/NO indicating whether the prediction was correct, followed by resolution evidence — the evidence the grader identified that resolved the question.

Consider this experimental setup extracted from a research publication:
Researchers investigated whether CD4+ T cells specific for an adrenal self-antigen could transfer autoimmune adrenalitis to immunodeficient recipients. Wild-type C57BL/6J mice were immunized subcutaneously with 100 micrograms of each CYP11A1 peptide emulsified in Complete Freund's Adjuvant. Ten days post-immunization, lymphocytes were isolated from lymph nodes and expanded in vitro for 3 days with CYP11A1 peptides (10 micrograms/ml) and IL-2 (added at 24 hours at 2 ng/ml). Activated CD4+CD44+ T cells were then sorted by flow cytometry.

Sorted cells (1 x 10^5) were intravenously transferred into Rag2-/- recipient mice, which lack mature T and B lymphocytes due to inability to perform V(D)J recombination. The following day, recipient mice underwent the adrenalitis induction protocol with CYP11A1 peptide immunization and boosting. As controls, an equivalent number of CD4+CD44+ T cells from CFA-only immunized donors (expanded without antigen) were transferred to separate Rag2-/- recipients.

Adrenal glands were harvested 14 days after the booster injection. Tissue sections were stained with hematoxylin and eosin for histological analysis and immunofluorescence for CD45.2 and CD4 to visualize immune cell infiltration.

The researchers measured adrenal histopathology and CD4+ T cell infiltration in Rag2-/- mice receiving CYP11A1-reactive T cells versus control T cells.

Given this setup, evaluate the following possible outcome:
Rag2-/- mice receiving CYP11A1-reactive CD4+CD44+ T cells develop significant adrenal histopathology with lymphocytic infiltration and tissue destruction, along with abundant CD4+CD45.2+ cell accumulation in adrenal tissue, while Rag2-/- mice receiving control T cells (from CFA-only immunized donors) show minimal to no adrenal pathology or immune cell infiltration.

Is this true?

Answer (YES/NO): YES